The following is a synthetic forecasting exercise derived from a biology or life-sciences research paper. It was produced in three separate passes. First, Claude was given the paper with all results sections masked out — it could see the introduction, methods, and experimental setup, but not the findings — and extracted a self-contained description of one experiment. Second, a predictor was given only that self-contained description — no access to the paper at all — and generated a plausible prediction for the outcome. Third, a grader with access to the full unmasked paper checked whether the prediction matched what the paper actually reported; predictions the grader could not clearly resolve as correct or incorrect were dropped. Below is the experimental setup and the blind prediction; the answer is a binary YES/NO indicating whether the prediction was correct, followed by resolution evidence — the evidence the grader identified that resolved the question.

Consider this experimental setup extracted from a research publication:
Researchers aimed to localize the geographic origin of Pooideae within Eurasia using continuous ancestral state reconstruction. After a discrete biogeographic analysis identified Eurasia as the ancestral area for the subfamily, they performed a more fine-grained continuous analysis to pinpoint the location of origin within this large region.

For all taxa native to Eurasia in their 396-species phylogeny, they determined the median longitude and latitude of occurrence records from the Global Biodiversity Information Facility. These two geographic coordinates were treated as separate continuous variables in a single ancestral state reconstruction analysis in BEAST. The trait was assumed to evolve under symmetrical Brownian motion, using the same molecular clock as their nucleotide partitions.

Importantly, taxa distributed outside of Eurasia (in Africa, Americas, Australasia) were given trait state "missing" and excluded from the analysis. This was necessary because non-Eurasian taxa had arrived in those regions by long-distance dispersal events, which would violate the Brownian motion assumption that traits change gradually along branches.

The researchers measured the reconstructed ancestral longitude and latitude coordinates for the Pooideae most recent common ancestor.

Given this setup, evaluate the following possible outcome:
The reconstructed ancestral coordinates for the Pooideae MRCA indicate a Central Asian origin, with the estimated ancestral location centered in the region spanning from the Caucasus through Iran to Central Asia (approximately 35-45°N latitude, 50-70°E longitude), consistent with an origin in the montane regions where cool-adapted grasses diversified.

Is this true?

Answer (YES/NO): NO